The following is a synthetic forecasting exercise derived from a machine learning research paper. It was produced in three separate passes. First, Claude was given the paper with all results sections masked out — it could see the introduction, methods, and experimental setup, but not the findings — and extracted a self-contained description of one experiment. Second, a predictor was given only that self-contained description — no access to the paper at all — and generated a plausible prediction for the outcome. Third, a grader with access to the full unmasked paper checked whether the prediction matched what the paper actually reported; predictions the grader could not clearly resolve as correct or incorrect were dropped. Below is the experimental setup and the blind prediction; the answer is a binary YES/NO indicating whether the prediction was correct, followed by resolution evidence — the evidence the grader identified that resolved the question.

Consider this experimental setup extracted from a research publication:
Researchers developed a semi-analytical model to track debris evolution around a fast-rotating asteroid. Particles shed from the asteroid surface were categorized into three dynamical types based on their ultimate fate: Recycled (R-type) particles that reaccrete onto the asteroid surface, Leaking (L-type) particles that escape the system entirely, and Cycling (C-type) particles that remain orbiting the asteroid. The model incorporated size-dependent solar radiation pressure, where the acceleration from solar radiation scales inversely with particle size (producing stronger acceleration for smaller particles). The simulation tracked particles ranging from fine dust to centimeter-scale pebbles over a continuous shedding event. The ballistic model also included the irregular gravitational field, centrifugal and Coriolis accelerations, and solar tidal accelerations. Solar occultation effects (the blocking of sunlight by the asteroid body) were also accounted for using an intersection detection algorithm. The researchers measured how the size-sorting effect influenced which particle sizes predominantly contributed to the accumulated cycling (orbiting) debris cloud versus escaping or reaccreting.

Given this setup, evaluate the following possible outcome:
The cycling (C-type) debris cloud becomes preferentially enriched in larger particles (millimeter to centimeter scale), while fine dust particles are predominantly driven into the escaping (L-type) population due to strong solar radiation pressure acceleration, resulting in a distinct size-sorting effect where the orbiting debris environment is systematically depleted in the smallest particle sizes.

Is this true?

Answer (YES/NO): YES